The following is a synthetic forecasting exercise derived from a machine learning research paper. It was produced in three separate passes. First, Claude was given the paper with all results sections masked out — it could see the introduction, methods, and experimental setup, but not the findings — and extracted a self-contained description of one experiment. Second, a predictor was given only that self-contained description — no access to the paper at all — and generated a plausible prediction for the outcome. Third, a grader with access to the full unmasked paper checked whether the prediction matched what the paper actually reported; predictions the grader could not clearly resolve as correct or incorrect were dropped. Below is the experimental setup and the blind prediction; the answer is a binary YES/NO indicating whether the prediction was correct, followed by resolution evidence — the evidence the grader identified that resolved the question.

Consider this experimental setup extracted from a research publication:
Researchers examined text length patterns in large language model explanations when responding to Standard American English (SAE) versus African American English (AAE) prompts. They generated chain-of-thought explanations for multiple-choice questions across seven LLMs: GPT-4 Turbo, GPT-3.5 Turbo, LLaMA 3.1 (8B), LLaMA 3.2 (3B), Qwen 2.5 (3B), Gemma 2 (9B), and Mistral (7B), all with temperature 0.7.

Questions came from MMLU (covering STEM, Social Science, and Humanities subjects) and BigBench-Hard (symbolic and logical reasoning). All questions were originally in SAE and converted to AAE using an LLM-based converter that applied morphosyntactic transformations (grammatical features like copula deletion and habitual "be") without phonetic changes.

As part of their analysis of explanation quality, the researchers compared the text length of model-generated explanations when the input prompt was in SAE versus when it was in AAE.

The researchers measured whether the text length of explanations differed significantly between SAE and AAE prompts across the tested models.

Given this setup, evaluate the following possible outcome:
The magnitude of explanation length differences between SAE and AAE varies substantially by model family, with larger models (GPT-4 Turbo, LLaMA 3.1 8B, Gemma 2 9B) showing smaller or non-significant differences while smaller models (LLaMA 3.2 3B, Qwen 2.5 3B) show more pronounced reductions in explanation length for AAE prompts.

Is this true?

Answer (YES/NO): NO